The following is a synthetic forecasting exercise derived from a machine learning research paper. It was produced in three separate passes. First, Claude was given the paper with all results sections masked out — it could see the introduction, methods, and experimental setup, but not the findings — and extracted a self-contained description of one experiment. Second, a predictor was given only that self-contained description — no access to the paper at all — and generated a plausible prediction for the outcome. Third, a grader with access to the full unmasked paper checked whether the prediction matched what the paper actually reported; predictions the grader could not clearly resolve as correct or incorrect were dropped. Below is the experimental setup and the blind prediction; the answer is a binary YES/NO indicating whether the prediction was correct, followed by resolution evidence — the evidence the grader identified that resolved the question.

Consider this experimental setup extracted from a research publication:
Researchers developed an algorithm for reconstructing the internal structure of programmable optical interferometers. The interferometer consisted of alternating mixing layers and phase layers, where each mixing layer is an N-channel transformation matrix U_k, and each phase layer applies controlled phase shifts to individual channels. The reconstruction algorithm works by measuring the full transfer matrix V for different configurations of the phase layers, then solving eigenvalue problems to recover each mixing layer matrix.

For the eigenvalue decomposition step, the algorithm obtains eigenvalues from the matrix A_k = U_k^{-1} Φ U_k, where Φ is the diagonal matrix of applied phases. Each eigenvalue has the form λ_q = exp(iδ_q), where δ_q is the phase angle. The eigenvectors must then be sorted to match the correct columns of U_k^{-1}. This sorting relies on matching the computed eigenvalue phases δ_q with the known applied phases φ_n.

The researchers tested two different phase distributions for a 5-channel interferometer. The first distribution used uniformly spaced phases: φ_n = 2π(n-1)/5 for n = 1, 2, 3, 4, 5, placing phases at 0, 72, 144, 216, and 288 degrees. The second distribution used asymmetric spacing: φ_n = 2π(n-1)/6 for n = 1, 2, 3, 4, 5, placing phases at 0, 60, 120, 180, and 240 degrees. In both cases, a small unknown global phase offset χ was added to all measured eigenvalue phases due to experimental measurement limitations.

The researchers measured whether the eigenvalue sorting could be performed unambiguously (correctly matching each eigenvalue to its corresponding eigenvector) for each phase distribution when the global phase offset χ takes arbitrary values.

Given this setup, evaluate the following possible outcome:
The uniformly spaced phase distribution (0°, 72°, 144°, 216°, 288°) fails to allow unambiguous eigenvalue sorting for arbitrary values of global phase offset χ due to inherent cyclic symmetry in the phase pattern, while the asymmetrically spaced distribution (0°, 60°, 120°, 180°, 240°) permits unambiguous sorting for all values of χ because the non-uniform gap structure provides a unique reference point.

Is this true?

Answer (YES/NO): YES